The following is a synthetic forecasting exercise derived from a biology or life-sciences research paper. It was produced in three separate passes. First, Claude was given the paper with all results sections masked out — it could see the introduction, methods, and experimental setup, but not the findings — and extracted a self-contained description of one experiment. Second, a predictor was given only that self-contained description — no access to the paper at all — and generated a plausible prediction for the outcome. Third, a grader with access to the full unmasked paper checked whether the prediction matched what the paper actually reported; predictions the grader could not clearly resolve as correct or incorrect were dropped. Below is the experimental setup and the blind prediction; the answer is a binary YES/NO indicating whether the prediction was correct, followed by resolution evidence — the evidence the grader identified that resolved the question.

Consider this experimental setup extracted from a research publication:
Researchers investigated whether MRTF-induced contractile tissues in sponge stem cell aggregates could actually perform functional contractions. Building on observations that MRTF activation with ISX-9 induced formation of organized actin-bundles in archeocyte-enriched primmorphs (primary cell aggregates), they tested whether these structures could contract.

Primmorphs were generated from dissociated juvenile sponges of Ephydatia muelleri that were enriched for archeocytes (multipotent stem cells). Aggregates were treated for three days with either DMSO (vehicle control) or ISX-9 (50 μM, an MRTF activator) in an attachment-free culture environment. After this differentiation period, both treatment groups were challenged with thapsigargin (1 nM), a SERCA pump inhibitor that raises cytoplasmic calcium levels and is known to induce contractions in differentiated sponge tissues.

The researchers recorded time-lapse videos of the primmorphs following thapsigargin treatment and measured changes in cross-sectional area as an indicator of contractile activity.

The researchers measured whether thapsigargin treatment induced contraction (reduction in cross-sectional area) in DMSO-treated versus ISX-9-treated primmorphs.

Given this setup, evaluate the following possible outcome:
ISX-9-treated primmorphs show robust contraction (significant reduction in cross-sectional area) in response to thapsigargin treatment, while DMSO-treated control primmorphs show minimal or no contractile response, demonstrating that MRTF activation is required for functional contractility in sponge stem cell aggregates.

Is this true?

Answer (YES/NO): YES